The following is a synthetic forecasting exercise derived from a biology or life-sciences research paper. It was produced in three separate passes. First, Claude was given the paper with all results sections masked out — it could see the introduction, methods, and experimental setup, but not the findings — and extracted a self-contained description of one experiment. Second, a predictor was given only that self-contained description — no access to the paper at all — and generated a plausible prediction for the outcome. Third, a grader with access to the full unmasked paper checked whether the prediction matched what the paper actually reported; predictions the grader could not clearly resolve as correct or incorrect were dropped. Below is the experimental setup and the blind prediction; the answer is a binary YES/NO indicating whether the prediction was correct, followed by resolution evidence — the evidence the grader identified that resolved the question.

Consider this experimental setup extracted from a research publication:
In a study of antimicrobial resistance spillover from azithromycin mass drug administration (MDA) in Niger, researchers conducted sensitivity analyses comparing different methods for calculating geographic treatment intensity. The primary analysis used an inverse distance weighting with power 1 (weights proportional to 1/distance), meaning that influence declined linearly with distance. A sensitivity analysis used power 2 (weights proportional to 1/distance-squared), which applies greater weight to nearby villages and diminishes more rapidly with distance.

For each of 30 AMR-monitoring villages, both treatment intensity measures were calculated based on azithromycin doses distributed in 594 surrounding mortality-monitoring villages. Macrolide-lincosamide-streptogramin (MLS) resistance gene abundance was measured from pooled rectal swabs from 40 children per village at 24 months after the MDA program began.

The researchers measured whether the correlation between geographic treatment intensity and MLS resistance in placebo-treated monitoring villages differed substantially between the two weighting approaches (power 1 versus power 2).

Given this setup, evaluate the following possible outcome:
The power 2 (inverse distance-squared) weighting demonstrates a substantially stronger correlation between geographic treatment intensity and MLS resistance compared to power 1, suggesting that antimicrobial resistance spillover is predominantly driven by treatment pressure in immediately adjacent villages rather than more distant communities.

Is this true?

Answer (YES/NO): NO